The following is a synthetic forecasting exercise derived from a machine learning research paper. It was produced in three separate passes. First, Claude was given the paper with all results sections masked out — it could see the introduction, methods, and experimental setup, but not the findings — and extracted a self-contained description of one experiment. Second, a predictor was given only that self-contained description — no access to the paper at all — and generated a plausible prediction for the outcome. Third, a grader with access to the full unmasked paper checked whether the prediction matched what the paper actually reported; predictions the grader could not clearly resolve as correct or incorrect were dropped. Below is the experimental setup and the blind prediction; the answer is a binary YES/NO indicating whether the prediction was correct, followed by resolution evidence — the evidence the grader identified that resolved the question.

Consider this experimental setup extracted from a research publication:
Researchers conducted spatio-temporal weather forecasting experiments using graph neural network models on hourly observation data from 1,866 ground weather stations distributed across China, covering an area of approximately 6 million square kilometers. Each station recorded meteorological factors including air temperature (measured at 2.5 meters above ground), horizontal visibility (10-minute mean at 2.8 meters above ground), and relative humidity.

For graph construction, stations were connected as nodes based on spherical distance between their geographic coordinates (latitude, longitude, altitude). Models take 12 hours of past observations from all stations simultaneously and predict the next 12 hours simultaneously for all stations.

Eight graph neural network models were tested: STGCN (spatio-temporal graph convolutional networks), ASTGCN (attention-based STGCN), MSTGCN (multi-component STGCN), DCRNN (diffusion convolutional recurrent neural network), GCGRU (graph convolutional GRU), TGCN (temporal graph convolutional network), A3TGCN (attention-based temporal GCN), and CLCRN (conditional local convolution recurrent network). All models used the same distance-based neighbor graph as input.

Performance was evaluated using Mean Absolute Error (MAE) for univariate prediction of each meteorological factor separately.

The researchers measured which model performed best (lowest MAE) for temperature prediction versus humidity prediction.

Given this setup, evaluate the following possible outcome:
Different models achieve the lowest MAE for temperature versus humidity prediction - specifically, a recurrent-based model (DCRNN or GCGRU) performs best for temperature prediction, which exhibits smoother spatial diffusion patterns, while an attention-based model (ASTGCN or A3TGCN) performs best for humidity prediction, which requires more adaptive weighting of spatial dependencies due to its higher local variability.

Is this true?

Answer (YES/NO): NO